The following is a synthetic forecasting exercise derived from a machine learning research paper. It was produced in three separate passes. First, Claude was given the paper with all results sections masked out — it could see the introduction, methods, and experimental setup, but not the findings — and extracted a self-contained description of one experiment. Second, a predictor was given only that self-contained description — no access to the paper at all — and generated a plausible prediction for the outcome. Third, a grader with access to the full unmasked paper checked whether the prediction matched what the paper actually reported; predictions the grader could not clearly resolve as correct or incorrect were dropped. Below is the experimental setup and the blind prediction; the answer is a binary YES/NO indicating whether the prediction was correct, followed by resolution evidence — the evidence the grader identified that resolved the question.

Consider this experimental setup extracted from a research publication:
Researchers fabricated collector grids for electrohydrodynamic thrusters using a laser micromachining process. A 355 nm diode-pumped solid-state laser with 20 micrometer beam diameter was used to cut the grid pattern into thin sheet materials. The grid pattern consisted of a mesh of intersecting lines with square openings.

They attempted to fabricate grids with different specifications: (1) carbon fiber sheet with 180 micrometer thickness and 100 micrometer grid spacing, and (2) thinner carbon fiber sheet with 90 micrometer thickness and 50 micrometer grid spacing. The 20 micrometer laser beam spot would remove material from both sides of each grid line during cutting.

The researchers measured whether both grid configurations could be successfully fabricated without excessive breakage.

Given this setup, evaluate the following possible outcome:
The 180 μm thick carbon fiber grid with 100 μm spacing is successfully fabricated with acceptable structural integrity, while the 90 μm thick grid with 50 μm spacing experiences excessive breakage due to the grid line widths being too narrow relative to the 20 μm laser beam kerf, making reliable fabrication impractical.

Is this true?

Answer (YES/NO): YES